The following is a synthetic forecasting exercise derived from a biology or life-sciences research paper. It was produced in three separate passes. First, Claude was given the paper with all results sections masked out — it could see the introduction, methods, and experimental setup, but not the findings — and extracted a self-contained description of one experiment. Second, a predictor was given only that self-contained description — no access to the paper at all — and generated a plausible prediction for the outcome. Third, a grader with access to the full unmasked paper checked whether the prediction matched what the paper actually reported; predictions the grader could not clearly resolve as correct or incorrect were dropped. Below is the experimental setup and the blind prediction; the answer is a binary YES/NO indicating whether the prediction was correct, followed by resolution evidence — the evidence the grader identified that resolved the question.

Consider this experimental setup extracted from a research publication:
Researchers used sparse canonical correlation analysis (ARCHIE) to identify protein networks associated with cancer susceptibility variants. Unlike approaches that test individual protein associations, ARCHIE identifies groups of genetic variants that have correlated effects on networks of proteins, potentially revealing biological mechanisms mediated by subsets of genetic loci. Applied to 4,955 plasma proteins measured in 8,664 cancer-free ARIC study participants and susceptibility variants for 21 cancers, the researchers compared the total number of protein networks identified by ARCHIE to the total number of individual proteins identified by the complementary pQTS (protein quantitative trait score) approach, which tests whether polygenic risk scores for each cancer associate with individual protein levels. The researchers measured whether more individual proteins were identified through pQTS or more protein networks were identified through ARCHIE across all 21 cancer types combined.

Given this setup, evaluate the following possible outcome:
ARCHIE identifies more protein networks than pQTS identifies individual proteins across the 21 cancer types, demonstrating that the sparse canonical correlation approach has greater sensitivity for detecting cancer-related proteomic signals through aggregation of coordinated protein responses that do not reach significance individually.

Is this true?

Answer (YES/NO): NO